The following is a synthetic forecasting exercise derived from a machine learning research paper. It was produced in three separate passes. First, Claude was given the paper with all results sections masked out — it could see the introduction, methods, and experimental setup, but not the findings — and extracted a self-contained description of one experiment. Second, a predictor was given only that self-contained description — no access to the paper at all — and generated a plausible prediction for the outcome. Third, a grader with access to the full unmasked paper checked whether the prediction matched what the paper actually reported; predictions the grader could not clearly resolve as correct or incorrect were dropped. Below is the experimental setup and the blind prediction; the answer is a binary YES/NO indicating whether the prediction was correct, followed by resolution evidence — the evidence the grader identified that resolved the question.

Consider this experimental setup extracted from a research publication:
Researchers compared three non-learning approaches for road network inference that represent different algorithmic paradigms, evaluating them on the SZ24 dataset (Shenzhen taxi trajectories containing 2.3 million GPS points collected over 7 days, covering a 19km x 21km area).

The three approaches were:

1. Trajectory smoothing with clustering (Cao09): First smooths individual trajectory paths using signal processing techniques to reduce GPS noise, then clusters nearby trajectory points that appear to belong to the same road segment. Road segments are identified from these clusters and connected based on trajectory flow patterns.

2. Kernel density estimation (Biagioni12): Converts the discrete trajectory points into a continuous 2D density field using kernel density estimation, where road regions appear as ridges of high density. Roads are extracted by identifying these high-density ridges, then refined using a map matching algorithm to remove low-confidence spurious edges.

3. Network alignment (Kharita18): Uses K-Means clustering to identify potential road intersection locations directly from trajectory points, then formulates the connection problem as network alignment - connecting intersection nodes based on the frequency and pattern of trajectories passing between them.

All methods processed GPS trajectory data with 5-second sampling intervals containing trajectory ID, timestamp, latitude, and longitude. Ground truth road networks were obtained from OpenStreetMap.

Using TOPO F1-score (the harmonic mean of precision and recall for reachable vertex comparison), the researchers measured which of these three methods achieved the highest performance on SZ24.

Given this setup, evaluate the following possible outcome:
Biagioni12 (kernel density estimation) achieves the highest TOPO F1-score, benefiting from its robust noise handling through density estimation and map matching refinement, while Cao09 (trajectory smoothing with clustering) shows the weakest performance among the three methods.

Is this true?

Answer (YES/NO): YES